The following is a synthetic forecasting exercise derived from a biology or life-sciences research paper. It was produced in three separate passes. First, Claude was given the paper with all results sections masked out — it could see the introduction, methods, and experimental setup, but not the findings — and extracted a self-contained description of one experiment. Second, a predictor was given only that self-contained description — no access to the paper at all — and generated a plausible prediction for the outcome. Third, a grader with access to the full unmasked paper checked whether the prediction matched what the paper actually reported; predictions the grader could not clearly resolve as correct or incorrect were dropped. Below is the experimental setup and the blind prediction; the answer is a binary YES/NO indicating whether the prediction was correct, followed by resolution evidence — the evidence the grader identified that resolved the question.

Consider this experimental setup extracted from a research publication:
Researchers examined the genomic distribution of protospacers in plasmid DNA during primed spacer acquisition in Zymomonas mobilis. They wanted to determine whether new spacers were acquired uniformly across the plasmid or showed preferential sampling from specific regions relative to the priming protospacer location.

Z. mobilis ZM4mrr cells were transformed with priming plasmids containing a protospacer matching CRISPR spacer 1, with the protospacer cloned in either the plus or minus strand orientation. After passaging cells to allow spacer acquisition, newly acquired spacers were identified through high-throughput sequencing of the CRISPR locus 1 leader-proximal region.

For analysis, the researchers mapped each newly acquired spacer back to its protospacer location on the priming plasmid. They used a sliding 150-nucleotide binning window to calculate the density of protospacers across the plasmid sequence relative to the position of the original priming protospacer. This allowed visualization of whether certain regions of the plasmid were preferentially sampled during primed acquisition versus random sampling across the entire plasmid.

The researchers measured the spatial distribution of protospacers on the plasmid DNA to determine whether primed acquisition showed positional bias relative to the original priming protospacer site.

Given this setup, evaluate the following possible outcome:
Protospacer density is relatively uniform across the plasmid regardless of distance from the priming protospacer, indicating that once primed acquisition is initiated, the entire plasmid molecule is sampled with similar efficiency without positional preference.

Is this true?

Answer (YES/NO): NO